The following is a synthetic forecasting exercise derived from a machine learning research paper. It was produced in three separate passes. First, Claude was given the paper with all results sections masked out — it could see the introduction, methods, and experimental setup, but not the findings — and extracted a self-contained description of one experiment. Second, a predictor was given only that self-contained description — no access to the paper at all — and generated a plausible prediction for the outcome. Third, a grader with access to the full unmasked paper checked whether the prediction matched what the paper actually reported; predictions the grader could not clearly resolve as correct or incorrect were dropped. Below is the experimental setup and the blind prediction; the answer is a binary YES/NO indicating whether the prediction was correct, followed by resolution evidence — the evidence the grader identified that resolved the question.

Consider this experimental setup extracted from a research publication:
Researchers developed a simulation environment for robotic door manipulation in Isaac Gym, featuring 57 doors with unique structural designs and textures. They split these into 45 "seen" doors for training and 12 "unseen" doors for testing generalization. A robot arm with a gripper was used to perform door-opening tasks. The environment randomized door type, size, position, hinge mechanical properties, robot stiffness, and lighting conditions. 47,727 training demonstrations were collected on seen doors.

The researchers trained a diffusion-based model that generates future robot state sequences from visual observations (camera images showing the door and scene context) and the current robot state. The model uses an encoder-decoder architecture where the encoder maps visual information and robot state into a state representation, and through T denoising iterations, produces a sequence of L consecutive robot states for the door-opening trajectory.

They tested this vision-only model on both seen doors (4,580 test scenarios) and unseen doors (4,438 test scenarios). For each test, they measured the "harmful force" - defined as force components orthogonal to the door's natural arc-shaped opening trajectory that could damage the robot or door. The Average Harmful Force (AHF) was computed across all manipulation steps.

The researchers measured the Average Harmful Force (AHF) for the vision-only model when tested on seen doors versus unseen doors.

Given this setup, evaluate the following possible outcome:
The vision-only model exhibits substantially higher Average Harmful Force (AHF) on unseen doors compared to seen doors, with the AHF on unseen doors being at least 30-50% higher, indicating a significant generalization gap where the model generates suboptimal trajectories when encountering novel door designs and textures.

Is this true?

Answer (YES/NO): YES